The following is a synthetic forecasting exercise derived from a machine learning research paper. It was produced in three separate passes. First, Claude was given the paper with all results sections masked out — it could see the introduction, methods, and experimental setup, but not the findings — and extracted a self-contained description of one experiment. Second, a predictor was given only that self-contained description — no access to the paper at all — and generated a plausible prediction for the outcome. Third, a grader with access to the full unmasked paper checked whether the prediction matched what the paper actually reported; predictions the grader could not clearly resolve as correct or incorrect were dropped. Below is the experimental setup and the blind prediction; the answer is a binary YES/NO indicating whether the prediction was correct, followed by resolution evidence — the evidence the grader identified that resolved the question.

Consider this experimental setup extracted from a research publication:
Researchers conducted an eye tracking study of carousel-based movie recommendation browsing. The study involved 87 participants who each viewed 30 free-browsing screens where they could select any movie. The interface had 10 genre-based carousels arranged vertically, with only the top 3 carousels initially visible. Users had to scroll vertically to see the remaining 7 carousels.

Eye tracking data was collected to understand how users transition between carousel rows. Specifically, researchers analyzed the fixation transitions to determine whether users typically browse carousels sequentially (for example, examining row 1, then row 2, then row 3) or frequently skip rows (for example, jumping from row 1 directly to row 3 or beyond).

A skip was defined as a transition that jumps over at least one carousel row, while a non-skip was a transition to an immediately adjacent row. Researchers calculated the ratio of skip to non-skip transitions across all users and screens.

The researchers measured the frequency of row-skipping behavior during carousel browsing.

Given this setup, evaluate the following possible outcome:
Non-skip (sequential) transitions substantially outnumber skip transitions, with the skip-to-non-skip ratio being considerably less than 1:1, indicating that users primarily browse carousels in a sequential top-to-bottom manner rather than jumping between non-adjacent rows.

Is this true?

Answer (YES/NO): YES